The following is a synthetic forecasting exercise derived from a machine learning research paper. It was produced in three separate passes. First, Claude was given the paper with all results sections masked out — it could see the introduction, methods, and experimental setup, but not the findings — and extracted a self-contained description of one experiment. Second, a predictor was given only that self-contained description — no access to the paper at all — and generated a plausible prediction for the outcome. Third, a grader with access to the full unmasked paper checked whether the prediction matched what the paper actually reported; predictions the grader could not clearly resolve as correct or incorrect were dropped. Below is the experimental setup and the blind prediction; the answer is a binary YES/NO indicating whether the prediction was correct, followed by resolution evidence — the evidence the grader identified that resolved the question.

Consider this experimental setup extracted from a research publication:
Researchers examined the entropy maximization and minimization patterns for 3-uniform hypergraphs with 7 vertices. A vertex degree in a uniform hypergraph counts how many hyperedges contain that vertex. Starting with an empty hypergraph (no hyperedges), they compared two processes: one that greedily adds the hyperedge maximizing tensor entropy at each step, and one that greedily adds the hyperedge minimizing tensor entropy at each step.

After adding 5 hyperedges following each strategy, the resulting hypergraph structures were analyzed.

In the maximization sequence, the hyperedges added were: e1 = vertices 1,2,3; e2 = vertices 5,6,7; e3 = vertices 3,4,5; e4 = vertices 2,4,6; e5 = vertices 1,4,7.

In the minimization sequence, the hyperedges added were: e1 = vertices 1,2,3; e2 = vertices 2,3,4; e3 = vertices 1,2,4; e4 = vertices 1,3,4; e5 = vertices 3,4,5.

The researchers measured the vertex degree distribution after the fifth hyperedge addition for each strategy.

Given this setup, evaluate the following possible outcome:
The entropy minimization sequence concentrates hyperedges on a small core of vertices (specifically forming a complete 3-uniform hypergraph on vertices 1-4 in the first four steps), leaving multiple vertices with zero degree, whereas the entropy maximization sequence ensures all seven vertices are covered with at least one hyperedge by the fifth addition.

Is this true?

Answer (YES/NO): YES